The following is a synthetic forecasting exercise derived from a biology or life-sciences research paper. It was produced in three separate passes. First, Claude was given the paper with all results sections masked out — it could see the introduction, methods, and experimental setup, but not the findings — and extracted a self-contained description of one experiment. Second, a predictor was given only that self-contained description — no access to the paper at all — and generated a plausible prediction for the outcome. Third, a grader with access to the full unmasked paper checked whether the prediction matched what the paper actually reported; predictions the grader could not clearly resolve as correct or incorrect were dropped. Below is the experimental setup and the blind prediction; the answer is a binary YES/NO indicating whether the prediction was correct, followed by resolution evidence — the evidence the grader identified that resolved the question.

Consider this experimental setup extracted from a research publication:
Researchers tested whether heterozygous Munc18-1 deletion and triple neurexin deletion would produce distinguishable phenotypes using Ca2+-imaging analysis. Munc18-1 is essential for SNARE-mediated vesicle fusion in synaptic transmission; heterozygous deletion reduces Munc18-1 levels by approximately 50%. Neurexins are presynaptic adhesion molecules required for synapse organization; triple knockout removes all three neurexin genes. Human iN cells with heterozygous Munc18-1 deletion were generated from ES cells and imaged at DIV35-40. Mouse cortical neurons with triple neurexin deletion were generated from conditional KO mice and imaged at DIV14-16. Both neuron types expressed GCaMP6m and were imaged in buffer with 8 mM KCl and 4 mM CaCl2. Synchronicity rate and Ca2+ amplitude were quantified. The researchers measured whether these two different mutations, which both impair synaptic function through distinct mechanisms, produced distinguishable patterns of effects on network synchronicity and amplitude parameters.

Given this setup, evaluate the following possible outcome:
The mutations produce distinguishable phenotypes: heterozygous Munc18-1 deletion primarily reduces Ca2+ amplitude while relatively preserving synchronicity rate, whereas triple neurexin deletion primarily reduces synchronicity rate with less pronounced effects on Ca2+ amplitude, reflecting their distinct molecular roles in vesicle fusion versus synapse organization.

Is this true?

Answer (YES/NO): NO